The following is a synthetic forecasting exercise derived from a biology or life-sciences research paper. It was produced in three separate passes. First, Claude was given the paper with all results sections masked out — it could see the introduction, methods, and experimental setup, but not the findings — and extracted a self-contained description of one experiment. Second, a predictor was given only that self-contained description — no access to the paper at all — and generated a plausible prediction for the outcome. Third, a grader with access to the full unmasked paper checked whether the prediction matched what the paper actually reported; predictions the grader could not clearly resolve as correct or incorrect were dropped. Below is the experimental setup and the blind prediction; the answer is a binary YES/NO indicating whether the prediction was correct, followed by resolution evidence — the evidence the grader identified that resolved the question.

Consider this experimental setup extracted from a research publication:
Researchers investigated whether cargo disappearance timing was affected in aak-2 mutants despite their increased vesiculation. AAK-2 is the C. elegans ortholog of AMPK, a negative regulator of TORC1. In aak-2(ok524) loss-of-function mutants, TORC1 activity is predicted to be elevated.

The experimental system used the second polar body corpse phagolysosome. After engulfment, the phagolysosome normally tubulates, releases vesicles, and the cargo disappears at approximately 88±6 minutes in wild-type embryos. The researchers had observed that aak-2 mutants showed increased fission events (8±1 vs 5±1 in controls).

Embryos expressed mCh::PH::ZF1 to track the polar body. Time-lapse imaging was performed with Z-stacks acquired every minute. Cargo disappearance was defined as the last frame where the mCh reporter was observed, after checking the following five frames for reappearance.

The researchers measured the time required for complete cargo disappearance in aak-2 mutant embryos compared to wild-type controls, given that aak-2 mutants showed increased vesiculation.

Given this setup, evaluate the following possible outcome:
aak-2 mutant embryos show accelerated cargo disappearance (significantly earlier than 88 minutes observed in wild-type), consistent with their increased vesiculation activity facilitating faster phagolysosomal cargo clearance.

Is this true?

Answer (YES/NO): NO